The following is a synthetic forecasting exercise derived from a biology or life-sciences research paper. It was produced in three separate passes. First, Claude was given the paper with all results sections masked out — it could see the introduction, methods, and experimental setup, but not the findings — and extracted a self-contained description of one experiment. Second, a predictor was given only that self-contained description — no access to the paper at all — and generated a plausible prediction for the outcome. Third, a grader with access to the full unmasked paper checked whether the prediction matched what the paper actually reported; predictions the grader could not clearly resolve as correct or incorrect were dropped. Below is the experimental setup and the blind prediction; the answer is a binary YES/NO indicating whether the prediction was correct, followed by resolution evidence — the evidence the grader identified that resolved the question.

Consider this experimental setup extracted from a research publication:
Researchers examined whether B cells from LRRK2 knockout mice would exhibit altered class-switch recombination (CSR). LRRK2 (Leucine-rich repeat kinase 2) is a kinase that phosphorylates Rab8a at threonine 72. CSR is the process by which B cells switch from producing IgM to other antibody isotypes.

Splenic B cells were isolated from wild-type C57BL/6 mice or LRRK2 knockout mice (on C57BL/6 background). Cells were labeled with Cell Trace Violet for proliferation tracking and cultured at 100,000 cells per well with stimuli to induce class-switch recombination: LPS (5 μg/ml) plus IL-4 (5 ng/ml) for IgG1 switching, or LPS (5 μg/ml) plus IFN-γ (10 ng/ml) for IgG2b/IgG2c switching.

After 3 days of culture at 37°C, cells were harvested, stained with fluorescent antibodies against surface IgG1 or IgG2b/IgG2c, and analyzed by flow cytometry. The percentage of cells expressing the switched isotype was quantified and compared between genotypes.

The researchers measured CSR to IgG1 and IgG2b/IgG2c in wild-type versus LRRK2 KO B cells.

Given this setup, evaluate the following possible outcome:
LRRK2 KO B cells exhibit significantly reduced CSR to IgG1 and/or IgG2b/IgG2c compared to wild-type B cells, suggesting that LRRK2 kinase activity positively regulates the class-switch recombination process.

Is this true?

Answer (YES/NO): NO